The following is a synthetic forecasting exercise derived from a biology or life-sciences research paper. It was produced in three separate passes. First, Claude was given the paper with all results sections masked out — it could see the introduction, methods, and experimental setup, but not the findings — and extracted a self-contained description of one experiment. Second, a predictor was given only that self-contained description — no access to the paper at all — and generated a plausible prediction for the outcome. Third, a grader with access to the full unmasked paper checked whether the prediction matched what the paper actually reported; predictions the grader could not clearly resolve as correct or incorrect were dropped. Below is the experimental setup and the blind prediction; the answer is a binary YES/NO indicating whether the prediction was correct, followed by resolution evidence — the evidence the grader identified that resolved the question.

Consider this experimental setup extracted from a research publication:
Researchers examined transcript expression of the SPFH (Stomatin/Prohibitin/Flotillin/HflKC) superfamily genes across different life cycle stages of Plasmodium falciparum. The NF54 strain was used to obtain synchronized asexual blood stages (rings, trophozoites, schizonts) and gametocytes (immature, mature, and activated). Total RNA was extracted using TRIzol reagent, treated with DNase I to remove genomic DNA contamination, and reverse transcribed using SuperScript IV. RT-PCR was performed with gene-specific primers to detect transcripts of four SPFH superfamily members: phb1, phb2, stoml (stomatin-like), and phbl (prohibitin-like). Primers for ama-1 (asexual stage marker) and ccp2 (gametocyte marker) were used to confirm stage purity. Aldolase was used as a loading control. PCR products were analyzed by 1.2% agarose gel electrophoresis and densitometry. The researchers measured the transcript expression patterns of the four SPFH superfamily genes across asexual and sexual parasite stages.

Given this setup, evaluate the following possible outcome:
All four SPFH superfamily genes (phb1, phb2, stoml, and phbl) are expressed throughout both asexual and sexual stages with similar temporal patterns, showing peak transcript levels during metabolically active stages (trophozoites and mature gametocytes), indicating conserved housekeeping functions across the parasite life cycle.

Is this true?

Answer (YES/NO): NO